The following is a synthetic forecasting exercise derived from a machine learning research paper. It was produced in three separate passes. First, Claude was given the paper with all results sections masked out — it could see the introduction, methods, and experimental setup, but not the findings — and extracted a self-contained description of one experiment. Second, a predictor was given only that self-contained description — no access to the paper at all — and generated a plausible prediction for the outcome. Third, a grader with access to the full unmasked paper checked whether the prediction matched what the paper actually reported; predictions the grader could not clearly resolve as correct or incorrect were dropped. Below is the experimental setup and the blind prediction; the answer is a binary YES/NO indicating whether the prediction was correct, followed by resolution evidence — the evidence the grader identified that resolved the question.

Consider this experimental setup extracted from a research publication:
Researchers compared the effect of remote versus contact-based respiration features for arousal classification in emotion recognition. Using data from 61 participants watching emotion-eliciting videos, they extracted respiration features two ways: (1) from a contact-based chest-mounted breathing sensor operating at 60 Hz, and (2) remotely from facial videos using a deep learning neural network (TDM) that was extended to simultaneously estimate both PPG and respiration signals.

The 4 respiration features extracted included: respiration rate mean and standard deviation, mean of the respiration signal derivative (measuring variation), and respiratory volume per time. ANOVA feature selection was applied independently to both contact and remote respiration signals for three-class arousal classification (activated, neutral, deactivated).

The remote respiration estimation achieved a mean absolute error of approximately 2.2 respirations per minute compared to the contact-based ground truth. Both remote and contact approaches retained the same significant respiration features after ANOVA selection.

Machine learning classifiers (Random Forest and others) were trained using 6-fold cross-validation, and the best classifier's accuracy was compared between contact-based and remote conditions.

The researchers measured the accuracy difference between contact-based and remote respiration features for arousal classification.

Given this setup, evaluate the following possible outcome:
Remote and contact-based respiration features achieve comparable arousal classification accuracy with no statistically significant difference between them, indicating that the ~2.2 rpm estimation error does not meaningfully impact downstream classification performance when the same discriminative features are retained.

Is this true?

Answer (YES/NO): YES